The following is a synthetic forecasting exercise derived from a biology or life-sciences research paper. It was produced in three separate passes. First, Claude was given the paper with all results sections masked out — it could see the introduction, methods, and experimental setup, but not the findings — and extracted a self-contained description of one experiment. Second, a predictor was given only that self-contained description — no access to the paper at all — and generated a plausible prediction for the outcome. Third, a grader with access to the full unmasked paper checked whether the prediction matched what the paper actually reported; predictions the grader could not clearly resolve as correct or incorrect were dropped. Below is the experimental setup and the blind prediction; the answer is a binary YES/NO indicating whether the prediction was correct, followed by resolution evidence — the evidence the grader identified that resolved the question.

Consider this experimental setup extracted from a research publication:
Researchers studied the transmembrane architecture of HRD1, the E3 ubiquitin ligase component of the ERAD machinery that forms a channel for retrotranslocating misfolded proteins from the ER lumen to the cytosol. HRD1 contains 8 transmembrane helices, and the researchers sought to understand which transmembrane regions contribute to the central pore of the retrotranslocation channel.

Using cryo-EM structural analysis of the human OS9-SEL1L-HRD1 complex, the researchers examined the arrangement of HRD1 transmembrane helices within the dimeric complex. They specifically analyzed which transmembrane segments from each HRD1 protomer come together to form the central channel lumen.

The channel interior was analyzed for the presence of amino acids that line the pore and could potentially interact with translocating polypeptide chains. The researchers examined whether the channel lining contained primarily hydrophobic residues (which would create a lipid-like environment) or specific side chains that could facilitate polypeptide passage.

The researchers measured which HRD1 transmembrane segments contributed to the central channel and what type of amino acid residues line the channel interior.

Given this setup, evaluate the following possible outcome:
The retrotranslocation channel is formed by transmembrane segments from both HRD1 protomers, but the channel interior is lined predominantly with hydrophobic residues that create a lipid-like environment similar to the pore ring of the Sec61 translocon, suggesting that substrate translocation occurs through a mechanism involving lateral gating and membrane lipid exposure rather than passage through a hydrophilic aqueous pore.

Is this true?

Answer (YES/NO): NO